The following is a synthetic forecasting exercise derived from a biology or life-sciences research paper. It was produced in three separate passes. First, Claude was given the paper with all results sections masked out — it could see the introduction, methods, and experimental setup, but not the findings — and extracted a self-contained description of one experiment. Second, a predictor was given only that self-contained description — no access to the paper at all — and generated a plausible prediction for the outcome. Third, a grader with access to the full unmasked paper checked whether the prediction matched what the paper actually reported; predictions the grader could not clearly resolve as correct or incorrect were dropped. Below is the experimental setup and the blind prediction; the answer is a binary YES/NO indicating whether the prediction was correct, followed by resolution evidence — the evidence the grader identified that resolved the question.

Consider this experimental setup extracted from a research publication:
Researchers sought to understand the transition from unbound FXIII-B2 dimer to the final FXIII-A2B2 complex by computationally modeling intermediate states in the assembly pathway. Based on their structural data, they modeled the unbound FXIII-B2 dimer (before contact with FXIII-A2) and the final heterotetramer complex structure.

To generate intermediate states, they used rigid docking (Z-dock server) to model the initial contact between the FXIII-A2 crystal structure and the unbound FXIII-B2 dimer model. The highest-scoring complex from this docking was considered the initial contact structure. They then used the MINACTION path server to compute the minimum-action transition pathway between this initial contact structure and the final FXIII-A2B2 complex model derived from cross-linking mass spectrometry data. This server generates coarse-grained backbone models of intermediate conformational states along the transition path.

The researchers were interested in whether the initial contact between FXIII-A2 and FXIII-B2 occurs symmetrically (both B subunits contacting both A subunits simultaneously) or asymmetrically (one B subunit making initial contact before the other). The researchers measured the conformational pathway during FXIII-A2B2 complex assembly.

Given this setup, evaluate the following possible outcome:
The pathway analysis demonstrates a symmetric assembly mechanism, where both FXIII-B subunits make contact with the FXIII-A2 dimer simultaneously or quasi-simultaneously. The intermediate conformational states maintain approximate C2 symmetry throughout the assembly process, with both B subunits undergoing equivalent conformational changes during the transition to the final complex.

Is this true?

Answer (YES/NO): NO